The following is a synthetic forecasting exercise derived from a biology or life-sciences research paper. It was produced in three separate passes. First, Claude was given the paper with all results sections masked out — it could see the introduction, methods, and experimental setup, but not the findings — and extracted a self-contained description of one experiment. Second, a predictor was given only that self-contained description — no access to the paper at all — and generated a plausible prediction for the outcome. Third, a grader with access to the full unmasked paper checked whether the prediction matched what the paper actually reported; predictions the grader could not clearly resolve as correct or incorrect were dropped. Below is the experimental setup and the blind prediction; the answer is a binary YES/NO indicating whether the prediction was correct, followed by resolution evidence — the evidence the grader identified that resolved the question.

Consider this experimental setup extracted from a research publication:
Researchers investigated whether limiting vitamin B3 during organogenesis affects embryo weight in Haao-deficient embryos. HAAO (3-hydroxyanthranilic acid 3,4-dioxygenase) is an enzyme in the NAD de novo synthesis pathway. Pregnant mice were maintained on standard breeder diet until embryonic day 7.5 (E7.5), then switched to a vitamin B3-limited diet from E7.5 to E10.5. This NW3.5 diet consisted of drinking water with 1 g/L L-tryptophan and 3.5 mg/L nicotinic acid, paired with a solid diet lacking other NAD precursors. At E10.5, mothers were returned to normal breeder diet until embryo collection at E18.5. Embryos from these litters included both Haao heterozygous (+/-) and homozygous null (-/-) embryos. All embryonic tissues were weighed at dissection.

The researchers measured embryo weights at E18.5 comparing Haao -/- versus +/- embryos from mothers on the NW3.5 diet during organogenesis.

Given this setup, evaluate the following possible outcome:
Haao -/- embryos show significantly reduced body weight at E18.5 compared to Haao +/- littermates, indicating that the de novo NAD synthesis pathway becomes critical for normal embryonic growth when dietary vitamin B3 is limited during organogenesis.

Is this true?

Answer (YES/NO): YES